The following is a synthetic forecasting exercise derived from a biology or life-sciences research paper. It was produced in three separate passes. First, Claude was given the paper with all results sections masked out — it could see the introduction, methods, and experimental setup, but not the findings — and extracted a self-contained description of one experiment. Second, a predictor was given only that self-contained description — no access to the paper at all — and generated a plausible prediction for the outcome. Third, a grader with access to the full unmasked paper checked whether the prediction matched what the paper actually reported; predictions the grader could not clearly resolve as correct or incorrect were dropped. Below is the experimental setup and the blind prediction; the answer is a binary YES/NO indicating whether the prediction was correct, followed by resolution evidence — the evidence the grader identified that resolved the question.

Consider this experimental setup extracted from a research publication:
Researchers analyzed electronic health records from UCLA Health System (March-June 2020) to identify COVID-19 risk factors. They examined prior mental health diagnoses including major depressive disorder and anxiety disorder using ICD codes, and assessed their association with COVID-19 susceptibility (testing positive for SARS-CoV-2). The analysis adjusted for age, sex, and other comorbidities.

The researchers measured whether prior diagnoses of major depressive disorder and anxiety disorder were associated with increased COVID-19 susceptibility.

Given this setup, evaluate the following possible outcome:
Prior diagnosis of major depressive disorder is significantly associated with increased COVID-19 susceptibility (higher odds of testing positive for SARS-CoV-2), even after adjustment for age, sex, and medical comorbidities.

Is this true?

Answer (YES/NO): YES